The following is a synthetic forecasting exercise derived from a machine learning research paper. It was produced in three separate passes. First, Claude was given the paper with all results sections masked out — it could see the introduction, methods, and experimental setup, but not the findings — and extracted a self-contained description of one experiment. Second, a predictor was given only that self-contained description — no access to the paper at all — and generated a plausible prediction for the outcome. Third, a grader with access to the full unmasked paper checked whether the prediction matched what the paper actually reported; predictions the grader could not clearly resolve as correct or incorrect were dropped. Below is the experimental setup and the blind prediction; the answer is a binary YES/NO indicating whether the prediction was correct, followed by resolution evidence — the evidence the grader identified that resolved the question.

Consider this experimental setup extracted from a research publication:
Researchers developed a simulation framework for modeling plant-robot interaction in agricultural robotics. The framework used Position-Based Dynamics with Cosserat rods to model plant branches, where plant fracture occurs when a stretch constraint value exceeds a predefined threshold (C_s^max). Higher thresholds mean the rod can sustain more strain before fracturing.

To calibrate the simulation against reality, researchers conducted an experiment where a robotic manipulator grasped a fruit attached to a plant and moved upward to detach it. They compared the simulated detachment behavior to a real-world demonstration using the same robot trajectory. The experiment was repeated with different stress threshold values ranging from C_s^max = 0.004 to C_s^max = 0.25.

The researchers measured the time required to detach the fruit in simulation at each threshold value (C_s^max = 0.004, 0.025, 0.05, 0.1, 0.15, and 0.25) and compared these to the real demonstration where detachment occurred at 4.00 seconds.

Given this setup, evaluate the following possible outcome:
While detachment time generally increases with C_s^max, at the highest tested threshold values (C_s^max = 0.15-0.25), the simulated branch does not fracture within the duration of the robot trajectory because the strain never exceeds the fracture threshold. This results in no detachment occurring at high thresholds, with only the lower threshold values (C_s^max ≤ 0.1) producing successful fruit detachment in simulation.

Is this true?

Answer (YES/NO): NO